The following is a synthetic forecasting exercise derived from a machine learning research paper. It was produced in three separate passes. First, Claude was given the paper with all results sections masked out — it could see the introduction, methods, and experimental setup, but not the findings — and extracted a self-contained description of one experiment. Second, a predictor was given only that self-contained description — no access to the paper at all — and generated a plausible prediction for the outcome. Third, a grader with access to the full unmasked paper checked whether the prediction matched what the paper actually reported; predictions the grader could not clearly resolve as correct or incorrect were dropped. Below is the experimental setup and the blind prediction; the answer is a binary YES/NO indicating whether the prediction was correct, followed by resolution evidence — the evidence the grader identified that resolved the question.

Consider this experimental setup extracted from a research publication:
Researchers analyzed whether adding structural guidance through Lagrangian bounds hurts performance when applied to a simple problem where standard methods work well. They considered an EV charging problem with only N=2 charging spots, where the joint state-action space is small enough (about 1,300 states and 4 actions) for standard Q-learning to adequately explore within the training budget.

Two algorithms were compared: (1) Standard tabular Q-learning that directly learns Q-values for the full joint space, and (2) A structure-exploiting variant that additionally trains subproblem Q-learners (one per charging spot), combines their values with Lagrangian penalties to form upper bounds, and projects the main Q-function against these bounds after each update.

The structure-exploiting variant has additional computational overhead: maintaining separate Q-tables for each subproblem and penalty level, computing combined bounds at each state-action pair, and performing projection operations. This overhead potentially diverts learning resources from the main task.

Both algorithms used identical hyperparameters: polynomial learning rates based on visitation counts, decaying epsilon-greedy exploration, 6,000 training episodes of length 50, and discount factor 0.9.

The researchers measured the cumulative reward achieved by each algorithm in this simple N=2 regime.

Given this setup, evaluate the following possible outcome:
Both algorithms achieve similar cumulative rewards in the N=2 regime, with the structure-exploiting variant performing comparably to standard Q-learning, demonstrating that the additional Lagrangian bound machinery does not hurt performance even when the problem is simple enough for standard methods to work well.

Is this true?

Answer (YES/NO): NO